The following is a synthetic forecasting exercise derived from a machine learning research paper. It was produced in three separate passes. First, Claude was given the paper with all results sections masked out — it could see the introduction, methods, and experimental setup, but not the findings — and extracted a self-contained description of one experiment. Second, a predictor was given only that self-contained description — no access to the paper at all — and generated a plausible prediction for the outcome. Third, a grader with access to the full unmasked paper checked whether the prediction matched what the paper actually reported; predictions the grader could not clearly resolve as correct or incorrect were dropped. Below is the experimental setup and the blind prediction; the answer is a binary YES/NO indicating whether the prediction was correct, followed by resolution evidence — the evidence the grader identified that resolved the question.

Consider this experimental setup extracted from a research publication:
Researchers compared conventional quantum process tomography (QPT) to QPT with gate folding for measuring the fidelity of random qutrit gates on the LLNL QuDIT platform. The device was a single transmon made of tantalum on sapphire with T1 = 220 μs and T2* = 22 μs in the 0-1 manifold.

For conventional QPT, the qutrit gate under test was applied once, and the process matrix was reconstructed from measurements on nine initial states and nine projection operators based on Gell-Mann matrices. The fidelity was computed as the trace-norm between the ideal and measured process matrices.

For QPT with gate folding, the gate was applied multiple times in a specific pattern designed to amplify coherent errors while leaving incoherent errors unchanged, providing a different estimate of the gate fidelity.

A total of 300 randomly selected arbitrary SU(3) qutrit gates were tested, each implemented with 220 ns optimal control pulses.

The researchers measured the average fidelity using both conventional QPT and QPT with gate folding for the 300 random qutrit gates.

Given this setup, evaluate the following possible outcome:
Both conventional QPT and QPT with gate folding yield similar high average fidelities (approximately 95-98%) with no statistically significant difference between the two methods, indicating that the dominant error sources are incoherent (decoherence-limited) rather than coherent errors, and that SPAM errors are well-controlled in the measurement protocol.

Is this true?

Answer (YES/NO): NO